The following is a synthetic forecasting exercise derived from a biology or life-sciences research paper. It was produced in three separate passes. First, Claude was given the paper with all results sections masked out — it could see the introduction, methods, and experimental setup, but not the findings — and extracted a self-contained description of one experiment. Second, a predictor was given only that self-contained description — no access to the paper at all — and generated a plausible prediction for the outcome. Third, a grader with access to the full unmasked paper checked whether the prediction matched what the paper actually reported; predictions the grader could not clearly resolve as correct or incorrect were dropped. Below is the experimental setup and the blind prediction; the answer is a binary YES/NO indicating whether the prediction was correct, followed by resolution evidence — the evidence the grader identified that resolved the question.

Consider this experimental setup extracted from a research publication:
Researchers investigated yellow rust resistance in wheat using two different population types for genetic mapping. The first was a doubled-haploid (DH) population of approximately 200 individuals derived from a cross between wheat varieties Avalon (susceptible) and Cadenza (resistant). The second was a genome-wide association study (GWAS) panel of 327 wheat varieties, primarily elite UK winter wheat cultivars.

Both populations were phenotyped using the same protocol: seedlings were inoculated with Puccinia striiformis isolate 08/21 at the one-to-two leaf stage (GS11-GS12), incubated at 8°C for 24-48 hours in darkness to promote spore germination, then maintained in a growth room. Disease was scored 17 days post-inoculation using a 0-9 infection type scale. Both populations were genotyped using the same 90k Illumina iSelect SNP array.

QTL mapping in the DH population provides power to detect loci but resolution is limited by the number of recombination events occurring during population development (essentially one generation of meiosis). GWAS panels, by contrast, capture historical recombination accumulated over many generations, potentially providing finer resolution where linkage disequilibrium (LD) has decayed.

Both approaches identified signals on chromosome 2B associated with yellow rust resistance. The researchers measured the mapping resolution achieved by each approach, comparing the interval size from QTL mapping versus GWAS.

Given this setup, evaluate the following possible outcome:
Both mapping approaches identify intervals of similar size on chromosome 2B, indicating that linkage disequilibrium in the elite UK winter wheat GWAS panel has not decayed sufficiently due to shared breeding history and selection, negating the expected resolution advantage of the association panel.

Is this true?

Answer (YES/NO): NO